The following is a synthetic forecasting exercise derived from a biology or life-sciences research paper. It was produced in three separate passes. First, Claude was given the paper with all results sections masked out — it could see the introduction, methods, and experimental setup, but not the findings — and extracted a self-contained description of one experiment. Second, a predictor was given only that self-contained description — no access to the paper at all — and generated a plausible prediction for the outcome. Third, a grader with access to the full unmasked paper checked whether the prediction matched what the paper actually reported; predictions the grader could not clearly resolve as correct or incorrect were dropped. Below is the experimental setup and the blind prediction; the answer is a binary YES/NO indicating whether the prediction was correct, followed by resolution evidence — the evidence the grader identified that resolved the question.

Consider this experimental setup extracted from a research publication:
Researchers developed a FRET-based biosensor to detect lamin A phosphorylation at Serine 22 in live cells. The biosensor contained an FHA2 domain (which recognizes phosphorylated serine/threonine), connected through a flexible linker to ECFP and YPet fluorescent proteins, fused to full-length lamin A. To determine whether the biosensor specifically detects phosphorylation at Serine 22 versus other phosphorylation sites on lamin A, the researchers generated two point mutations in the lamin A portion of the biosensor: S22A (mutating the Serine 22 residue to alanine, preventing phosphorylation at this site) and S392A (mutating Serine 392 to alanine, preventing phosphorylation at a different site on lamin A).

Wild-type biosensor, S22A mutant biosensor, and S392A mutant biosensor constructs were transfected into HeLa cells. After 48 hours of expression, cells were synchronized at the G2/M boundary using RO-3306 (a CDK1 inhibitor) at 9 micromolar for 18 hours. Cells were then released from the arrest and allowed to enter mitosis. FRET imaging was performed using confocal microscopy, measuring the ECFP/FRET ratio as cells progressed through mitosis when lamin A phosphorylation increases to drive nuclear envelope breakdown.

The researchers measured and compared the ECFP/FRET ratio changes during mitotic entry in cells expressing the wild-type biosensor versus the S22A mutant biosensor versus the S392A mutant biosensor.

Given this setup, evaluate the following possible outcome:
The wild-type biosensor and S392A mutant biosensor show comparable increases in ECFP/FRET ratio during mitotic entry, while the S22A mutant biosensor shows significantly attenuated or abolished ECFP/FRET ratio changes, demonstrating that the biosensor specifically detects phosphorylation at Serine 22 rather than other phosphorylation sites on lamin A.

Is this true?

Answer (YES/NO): YES